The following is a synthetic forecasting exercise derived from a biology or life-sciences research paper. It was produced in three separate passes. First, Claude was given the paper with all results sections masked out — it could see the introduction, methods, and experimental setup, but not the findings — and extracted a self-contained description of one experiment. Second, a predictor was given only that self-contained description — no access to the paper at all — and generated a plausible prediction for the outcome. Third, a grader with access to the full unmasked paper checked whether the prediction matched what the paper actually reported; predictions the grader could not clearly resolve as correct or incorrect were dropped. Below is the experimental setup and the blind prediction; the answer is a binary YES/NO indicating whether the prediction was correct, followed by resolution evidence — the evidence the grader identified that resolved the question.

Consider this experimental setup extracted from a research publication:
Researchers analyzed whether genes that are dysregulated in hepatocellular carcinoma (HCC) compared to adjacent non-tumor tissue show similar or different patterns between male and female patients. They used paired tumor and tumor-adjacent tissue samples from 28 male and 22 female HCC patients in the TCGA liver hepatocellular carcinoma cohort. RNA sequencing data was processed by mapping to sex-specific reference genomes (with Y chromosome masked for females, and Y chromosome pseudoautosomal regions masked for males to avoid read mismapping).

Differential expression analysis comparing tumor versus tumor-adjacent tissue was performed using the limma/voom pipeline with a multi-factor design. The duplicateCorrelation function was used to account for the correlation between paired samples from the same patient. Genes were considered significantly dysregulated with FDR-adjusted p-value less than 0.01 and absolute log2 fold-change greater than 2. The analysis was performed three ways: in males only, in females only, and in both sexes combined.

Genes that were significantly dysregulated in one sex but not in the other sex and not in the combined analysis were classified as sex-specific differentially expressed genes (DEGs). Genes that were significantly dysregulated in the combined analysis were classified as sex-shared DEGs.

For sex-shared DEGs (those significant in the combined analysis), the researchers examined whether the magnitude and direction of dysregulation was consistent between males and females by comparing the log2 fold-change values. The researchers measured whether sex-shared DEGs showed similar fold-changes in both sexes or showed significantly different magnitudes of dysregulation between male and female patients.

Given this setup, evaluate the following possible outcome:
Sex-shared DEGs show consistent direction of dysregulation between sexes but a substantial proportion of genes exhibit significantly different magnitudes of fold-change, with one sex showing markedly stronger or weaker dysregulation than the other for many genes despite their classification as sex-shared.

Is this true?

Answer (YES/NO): NO